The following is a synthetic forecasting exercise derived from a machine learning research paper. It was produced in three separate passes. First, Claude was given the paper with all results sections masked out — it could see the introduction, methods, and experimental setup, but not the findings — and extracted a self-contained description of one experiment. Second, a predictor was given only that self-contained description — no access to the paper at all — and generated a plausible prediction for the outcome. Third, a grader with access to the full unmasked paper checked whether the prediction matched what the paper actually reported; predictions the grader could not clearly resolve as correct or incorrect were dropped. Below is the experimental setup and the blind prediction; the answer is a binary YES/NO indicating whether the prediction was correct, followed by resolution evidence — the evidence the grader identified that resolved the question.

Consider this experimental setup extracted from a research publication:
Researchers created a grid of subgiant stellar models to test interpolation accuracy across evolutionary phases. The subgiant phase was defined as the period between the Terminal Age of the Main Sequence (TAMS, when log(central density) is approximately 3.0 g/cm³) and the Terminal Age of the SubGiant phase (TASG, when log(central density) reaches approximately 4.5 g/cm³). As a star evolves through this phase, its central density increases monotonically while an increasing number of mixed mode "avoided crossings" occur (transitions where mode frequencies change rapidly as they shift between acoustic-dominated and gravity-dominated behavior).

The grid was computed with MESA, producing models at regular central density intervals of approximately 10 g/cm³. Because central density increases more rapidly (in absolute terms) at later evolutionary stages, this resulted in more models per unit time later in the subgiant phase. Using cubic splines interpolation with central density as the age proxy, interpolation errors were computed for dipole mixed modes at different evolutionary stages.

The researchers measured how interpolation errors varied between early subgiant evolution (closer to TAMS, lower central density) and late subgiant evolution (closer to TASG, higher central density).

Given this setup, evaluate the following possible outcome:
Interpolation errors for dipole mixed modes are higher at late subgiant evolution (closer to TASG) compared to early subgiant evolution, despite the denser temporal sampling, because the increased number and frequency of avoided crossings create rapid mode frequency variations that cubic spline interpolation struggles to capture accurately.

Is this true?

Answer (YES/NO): NO